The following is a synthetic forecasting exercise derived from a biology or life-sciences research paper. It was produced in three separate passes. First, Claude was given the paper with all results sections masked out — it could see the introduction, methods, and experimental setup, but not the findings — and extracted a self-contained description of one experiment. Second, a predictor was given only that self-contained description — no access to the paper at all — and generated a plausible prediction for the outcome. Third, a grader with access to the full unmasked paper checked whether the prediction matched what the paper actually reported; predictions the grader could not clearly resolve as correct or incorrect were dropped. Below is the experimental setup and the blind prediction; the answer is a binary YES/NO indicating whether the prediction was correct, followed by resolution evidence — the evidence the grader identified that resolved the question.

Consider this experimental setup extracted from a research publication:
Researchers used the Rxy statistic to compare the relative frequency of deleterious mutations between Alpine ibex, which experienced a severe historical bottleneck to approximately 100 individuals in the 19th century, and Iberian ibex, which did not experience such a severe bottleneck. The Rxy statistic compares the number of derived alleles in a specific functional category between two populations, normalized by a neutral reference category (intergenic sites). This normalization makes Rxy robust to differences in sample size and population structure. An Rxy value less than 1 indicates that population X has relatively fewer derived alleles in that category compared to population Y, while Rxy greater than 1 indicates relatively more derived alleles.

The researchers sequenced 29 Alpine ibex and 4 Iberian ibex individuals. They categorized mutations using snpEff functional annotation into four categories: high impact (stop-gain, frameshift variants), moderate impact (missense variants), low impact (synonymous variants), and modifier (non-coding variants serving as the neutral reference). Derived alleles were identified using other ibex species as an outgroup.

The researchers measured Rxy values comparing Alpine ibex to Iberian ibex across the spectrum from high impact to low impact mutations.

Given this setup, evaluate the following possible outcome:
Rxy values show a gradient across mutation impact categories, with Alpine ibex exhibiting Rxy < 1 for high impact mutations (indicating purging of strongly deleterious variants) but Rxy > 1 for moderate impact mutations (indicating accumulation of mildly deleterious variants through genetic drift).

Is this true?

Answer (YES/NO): YES